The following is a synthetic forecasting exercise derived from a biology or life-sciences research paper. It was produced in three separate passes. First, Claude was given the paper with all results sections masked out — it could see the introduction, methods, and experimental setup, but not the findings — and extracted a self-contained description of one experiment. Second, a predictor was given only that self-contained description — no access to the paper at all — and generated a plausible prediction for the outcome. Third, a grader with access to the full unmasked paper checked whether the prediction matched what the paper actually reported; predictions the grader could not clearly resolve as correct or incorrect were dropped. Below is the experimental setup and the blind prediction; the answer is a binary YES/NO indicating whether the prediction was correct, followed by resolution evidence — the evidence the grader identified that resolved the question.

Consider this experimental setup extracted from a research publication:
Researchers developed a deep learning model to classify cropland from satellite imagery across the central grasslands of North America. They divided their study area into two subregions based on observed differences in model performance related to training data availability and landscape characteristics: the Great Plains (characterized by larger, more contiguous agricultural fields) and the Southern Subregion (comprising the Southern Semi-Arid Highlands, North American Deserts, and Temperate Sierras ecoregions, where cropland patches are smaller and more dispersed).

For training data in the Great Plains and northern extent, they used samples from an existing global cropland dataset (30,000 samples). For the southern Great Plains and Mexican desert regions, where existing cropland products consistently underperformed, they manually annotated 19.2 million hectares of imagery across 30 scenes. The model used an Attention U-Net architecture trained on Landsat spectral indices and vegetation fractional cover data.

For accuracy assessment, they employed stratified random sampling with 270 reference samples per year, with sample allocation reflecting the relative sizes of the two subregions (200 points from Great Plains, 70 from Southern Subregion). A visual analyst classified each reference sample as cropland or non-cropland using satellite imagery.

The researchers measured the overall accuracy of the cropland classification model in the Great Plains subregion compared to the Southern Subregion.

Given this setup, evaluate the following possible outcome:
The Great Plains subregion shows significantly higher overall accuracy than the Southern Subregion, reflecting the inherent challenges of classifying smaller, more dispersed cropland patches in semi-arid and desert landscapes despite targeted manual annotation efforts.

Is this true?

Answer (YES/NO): NO